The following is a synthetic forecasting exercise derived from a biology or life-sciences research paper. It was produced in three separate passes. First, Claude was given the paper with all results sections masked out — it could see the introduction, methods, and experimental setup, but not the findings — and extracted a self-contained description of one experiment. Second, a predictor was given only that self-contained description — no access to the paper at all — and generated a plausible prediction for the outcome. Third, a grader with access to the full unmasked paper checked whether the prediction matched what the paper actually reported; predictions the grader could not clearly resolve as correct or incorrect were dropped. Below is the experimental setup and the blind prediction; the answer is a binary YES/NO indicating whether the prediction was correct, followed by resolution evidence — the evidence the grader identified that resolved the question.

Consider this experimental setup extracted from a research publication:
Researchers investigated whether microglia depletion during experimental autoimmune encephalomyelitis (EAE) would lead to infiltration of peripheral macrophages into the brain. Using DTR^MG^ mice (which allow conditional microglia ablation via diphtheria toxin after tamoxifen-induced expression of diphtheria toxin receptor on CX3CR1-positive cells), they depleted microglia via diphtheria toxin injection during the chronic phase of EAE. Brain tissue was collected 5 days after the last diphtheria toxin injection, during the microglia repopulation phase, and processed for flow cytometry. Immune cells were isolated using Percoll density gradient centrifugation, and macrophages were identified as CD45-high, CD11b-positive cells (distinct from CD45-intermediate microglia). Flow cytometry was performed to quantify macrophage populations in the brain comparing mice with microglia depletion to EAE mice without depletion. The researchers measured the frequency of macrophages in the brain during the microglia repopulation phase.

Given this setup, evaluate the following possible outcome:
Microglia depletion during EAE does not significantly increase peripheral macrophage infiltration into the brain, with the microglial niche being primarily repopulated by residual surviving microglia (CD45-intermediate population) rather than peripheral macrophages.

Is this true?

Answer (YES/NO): NO